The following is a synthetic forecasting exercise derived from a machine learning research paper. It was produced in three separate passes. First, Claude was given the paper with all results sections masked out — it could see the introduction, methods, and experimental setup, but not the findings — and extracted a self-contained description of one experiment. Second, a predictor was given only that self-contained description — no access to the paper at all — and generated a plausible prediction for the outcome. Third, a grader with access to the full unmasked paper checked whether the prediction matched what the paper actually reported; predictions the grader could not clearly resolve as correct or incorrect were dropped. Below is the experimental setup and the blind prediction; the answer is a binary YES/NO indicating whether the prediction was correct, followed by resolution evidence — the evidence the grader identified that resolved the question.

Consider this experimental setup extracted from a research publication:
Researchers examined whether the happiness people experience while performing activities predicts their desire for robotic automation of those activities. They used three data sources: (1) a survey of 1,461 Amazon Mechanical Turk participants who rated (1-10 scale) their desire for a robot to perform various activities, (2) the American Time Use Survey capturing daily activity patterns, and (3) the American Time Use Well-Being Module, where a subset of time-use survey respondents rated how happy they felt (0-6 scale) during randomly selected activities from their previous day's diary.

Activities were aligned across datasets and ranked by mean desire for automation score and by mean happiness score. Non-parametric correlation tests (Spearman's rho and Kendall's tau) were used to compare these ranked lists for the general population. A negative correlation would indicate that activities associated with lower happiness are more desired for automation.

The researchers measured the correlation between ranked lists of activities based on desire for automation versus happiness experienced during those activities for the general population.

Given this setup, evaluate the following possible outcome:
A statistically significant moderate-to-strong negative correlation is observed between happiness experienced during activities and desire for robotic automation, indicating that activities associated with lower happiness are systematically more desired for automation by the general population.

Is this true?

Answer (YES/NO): YES